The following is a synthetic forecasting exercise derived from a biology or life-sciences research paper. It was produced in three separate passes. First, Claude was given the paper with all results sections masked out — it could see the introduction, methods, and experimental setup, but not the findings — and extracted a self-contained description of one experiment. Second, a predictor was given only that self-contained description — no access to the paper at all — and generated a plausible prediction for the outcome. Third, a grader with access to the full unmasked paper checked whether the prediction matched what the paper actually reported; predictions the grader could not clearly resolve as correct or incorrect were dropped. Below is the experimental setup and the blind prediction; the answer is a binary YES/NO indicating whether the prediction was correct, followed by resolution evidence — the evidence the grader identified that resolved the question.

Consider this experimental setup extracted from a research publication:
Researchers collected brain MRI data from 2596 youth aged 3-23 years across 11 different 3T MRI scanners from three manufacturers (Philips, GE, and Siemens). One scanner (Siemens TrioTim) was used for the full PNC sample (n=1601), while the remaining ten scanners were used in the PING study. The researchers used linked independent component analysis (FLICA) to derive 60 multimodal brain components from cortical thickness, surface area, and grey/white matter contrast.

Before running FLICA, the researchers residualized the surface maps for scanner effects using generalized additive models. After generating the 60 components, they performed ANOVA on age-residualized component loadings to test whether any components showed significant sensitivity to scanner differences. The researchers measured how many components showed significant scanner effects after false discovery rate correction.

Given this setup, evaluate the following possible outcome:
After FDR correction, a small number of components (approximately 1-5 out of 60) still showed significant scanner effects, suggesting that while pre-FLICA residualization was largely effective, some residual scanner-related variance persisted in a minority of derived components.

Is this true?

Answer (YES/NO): YES